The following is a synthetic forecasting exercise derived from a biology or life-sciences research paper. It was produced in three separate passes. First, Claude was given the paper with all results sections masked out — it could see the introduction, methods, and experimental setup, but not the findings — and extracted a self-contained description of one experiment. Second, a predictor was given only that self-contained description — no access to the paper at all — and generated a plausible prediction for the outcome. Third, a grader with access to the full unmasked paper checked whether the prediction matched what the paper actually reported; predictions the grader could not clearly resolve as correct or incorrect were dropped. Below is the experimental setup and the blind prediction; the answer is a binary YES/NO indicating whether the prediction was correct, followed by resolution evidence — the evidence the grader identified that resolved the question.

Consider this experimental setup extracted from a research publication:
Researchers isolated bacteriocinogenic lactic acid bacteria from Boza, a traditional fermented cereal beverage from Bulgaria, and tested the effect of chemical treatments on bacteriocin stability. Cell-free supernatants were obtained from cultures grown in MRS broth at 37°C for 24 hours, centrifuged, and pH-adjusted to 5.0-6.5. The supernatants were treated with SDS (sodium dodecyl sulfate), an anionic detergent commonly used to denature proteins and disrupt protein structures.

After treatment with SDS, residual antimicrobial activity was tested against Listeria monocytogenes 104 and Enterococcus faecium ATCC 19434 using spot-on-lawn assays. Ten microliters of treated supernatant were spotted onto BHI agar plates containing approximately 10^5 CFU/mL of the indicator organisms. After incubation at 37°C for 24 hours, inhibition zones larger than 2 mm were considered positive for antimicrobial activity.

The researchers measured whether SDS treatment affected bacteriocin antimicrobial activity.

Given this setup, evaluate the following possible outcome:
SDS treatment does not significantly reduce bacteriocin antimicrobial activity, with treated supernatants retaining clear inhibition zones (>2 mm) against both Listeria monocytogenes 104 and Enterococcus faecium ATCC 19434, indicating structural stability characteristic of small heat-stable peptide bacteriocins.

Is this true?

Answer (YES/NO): YES